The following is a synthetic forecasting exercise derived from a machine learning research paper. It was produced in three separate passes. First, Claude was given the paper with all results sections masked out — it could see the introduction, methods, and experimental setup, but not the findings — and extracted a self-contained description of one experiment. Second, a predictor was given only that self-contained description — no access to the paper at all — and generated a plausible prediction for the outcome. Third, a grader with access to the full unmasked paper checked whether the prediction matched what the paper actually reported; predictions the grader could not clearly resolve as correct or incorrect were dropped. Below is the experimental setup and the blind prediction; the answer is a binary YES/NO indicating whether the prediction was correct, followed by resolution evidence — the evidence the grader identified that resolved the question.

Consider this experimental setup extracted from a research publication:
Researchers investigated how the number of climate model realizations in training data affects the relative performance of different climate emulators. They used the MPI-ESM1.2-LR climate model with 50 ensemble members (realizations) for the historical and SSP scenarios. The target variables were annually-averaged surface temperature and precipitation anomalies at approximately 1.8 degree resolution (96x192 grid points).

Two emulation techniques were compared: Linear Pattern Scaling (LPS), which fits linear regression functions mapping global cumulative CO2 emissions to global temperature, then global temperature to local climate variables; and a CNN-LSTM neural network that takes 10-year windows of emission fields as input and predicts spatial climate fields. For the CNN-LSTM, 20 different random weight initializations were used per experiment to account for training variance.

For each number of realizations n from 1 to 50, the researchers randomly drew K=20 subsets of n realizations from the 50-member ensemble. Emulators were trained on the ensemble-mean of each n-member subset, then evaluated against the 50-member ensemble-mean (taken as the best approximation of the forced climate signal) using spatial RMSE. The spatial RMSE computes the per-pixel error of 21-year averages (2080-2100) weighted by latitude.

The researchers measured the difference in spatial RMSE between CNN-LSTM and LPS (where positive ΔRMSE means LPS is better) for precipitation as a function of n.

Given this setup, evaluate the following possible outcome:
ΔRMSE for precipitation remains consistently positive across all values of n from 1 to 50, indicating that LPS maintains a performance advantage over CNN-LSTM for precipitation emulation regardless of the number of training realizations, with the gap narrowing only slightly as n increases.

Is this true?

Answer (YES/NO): NO